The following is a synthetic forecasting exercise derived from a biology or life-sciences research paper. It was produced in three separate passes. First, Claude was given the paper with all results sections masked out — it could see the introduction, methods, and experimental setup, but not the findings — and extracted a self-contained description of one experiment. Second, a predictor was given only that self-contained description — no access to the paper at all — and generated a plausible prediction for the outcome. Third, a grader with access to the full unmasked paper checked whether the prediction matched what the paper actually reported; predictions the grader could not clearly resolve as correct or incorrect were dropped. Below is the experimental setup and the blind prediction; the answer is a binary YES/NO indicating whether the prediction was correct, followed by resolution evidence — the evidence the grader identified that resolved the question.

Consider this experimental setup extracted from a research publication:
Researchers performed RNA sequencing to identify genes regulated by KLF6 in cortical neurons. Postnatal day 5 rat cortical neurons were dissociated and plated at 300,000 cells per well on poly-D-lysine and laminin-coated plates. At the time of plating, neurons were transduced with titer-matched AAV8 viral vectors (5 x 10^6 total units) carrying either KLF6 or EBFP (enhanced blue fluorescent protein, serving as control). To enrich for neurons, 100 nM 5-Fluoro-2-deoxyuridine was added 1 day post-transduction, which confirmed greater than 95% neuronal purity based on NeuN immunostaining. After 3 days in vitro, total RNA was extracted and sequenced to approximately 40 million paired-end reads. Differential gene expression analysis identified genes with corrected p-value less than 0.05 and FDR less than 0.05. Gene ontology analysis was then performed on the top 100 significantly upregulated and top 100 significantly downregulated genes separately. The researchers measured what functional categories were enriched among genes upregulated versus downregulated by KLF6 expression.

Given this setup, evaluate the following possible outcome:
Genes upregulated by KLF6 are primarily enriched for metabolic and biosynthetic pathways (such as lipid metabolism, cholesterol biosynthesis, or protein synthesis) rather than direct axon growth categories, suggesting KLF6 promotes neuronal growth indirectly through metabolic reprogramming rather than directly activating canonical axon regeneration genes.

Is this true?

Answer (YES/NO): NO